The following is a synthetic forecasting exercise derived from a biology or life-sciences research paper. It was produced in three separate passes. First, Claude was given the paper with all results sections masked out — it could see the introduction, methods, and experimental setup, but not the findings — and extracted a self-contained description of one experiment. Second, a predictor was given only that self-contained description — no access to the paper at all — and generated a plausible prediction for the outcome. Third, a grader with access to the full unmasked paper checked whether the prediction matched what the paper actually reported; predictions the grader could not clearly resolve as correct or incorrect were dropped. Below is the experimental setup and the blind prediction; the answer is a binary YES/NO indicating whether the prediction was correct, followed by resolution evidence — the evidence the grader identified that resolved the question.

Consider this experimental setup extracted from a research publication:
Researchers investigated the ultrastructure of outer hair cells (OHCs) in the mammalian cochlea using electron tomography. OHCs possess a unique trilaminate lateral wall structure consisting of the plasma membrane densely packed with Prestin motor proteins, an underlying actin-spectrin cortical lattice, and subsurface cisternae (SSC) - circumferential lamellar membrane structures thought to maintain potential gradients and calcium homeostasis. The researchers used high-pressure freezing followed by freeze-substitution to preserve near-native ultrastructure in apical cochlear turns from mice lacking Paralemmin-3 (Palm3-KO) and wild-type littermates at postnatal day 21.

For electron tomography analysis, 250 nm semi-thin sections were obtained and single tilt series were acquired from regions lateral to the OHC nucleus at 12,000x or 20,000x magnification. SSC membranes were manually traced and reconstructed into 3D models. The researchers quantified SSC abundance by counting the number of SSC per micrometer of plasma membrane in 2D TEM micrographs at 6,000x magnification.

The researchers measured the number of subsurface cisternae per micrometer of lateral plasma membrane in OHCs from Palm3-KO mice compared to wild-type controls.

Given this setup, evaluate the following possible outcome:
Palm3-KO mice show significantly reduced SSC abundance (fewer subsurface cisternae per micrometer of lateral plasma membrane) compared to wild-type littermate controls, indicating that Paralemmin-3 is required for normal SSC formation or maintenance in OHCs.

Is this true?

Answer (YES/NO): YES